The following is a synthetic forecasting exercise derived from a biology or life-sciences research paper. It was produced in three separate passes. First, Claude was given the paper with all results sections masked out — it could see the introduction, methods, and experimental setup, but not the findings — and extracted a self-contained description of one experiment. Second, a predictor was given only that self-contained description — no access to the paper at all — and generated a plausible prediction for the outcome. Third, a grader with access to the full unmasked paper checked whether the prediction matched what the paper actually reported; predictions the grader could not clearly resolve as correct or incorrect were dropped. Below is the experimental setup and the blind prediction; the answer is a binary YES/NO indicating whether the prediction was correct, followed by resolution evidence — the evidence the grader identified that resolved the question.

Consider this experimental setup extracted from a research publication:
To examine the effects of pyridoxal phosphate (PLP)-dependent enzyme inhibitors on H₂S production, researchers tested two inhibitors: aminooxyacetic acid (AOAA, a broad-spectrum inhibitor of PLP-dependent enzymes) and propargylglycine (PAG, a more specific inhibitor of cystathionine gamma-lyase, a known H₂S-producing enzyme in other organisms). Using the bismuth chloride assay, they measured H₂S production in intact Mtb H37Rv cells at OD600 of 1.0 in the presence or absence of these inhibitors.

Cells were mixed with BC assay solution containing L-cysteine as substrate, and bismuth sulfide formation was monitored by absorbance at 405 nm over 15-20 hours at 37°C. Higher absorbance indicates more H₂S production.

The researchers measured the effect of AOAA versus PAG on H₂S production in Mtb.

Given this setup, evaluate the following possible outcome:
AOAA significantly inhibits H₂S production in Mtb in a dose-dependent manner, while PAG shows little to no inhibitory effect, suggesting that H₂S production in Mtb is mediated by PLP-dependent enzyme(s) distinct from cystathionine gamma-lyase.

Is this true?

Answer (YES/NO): YES